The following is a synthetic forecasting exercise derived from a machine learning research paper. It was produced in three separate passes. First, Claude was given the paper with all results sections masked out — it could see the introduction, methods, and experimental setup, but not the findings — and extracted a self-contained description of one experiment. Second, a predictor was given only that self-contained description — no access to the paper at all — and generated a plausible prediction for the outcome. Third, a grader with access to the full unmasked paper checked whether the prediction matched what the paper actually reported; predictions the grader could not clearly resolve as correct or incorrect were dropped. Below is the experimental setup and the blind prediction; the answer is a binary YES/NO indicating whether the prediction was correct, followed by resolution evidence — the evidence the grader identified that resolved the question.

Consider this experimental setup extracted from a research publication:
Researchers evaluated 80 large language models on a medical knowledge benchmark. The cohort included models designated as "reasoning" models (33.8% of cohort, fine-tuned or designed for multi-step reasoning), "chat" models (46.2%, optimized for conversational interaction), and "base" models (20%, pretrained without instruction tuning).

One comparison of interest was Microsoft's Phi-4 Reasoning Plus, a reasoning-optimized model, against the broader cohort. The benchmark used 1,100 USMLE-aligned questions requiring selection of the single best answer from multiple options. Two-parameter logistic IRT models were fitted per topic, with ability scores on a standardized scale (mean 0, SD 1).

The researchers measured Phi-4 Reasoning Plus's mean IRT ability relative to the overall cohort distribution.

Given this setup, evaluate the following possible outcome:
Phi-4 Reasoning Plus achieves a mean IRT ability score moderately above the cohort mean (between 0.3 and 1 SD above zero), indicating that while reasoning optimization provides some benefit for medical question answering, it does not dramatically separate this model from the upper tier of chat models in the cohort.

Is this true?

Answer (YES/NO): NO